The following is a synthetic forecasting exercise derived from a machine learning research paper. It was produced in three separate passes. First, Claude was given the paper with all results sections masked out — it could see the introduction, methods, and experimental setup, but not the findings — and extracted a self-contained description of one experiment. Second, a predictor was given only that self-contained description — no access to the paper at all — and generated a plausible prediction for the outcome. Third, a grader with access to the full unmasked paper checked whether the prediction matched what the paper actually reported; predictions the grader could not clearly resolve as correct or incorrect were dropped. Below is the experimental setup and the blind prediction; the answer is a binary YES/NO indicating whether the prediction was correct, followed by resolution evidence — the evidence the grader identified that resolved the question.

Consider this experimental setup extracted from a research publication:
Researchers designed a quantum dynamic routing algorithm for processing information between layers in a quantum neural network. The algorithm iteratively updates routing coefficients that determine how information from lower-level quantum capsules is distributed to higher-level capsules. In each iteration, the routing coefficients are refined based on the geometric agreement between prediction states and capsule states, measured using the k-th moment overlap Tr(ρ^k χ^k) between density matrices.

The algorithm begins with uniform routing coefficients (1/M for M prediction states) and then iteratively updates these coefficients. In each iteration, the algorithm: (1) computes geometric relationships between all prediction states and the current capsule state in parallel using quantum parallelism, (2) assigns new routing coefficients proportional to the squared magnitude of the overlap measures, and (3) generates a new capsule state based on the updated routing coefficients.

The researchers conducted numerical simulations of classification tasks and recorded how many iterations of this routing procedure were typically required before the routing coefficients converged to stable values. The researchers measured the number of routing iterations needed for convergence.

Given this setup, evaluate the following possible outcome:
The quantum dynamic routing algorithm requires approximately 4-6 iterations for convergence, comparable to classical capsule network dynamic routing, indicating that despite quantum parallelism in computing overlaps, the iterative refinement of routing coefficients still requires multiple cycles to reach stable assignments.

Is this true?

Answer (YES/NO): NO